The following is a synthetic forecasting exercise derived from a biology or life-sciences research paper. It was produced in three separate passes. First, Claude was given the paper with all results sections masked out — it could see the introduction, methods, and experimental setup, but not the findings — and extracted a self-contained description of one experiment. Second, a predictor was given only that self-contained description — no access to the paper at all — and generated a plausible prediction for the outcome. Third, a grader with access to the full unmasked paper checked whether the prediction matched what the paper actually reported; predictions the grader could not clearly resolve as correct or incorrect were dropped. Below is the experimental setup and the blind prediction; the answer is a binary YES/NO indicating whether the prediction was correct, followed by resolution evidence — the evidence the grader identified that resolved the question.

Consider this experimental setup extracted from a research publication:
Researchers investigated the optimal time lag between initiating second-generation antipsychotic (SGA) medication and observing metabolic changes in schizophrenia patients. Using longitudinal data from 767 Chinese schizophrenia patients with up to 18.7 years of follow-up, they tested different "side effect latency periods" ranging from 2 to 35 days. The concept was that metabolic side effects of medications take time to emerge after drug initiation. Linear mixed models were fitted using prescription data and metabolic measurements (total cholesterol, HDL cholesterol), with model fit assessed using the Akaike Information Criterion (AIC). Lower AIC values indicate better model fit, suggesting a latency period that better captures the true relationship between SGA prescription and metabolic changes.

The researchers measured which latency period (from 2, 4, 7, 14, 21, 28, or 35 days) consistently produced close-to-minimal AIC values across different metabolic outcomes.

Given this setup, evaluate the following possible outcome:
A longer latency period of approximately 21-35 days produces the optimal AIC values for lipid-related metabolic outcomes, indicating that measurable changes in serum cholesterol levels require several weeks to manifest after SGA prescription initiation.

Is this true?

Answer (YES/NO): YES